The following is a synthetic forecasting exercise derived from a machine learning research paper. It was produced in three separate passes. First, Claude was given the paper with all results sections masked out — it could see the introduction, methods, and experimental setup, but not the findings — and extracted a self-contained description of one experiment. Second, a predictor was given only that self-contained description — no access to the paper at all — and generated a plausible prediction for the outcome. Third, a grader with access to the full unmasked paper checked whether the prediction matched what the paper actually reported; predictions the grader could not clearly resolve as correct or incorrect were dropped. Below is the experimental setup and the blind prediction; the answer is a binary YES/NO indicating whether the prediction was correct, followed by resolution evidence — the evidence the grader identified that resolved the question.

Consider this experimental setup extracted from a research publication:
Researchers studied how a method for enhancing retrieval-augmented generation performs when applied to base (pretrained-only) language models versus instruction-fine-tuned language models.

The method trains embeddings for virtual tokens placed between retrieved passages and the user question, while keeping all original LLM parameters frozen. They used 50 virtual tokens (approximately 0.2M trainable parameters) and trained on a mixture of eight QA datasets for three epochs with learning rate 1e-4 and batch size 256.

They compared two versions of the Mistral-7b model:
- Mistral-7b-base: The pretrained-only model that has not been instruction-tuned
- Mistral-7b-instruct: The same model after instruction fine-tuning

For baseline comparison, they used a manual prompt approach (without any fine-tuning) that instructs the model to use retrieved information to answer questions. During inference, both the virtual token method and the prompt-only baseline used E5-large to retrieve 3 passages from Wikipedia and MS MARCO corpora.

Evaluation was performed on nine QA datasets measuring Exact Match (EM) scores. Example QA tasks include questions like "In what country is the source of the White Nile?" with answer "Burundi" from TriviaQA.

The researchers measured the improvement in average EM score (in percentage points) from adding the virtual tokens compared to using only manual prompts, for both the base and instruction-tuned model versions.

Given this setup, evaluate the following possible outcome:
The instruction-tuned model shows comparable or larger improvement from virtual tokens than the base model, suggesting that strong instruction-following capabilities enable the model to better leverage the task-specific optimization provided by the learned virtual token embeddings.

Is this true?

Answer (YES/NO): NO